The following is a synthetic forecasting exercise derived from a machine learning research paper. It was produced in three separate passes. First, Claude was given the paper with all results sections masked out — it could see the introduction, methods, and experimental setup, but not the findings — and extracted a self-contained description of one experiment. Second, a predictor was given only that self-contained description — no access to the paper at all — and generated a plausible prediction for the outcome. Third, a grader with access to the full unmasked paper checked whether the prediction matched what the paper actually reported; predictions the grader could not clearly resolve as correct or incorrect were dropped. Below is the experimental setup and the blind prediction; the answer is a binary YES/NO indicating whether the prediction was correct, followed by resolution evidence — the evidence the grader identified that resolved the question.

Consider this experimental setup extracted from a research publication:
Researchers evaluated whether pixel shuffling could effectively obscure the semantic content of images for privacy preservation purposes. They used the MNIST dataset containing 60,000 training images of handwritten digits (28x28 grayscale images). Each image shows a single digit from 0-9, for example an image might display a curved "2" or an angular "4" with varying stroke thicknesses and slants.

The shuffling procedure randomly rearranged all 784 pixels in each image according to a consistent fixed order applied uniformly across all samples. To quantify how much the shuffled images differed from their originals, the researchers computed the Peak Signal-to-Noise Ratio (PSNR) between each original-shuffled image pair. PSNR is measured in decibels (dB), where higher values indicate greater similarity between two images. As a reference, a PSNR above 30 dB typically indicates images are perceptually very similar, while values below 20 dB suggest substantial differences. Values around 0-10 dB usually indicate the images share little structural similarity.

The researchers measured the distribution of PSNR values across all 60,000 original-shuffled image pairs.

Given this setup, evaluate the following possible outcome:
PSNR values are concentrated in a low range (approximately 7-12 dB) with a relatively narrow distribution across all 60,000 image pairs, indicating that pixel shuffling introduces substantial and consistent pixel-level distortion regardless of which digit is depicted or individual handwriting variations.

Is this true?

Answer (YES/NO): NO